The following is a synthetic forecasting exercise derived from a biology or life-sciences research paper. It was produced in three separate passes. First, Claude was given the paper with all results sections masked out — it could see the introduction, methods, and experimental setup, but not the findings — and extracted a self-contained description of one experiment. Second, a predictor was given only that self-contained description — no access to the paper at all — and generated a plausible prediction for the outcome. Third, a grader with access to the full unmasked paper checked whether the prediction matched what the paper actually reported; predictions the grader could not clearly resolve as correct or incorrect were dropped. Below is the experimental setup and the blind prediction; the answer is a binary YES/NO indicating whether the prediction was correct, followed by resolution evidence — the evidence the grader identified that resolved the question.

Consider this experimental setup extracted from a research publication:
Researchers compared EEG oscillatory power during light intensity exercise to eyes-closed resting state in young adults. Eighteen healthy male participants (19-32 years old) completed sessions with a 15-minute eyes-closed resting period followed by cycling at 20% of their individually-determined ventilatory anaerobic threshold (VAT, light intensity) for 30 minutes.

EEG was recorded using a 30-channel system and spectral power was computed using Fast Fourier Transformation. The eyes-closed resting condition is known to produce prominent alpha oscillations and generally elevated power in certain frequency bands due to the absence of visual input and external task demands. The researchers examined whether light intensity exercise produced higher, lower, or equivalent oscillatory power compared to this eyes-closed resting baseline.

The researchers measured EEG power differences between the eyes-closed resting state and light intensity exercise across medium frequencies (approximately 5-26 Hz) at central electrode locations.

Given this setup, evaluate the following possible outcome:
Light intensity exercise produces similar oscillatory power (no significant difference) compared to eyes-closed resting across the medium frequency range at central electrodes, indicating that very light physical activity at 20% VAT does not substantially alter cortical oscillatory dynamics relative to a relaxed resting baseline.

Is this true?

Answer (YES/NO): NO